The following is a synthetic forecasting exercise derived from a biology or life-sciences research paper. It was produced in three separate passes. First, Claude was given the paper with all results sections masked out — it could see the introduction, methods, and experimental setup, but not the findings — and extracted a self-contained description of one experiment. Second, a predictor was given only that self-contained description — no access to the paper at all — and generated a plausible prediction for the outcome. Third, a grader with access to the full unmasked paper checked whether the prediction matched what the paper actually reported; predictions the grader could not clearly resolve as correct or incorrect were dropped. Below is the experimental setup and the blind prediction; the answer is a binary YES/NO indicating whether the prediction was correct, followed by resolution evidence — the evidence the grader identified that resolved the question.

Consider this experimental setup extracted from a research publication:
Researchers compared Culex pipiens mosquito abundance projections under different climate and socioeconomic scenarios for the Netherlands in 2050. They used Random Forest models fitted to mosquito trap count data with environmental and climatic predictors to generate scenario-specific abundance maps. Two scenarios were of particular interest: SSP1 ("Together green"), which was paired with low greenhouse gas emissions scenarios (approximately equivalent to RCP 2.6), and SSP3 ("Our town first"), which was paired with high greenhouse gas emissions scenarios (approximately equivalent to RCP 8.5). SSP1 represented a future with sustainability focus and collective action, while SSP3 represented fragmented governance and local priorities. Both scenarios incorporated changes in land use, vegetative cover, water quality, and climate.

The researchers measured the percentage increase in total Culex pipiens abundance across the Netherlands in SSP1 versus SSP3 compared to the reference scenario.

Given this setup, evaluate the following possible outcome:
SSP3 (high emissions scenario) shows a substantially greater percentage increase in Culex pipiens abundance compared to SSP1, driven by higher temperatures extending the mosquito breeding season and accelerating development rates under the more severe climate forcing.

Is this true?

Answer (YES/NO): YES